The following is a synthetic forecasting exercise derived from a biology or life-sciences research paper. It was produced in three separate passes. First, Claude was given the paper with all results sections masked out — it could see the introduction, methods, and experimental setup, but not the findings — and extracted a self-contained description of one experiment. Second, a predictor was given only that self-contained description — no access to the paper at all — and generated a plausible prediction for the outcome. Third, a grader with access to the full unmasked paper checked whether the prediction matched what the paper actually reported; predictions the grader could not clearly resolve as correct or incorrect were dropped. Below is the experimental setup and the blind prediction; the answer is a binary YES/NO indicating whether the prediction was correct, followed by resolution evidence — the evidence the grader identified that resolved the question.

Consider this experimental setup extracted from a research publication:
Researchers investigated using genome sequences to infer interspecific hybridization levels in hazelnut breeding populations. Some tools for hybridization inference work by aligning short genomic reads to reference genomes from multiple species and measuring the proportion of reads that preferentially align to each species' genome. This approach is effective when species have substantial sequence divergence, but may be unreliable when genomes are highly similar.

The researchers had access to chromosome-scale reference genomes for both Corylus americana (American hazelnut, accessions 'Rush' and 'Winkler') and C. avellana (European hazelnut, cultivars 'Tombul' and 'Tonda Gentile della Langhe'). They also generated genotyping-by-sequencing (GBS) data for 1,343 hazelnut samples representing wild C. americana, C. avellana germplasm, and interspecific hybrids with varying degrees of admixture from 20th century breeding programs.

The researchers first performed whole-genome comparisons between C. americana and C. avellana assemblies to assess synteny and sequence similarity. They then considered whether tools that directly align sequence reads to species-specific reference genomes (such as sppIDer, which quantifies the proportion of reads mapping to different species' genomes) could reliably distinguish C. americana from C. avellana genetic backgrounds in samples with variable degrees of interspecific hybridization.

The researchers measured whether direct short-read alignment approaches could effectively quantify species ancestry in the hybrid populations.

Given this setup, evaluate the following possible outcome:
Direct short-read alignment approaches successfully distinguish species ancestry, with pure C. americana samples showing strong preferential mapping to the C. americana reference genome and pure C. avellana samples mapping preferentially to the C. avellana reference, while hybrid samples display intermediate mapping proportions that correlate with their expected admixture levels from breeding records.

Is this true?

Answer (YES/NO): NO